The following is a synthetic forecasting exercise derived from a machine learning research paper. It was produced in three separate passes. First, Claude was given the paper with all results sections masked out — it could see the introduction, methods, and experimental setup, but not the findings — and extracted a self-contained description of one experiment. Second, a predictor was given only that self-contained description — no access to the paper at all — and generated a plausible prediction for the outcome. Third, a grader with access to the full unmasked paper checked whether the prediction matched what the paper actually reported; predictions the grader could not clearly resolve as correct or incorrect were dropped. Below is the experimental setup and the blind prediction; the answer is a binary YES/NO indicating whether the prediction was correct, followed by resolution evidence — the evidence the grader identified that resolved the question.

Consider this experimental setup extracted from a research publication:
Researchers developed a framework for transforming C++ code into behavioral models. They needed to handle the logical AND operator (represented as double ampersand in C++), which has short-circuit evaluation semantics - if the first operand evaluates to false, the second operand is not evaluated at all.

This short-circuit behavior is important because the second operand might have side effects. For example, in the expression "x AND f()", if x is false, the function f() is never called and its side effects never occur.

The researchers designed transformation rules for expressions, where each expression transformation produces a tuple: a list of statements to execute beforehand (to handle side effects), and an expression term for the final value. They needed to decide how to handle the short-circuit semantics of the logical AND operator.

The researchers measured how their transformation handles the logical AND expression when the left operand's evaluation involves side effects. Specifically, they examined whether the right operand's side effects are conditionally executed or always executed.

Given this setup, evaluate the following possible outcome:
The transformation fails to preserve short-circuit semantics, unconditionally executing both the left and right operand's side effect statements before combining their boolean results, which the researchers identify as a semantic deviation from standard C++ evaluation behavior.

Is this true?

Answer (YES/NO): NO